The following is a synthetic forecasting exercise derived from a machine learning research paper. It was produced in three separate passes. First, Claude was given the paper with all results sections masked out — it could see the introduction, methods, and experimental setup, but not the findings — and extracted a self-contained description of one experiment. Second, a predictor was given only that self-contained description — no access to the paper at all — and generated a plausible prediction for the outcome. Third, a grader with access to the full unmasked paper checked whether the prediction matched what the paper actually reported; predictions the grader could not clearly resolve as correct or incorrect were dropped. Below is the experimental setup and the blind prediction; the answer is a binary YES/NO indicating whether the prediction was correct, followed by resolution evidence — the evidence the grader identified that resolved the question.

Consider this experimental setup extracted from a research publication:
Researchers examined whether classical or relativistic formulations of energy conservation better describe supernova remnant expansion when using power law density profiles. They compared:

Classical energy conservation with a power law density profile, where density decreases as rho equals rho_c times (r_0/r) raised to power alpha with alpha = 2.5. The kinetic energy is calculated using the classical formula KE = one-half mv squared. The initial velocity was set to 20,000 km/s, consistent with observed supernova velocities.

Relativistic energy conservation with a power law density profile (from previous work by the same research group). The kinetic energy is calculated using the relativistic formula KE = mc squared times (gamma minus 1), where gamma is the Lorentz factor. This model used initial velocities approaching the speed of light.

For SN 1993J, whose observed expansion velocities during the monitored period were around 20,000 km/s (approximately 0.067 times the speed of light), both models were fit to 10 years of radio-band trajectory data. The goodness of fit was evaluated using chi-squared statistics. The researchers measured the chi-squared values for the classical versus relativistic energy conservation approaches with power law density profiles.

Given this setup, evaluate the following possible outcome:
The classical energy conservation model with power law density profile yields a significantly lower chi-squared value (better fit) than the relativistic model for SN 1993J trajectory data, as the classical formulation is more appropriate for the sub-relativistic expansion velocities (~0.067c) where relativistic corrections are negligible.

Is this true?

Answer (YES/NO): YES